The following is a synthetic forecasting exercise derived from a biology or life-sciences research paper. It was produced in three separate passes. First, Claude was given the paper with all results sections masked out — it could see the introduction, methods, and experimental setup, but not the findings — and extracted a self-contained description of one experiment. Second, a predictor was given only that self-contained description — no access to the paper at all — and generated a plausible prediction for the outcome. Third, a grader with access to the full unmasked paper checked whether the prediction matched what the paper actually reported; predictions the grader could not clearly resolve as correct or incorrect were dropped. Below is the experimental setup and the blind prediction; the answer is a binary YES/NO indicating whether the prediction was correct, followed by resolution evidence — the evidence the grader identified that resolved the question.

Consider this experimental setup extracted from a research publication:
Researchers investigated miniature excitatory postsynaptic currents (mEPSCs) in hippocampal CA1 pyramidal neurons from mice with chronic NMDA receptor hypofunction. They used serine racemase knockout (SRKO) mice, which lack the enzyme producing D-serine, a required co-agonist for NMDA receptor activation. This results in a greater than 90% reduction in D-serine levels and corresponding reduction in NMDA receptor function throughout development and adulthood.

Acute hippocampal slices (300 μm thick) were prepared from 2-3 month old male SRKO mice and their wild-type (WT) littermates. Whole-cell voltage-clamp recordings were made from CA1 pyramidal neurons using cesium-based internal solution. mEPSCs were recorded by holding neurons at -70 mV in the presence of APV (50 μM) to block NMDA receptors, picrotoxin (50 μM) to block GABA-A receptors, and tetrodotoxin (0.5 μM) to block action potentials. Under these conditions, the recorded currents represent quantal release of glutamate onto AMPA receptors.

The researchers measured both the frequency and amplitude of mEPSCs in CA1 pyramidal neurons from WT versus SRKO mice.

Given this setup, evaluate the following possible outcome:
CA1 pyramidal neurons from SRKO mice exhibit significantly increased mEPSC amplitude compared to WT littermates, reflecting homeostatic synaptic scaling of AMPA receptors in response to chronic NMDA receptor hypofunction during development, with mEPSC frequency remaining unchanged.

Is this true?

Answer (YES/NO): YES